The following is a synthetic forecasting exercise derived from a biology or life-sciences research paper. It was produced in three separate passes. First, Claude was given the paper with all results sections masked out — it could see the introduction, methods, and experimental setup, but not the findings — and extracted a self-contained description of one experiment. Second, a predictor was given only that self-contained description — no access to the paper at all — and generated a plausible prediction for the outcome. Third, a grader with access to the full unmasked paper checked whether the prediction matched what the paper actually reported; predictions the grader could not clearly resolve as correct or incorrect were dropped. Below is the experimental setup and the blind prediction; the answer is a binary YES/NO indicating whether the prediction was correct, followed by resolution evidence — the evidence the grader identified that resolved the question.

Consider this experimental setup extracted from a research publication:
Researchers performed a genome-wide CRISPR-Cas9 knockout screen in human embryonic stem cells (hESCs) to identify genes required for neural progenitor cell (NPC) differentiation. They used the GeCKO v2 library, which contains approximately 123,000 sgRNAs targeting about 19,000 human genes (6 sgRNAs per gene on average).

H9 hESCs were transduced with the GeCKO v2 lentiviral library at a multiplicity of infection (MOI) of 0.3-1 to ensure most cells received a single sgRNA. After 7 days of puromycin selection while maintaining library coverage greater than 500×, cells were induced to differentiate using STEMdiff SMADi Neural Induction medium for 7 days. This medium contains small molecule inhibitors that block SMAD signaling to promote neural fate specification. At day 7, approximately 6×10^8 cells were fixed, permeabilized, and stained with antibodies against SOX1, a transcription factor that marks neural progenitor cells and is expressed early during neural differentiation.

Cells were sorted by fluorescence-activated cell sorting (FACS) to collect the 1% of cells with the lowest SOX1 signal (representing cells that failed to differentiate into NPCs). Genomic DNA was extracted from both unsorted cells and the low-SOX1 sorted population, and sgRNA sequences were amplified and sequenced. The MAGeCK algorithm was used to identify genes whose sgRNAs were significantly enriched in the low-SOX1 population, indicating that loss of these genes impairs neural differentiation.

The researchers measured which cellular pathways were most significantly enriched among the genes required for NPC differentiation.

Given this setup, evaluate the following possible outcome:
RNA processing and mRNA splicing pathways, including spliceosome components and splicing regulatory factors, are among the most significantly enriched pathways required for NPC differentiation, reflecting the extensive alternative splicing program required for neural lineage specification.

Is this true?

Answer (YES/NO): NO